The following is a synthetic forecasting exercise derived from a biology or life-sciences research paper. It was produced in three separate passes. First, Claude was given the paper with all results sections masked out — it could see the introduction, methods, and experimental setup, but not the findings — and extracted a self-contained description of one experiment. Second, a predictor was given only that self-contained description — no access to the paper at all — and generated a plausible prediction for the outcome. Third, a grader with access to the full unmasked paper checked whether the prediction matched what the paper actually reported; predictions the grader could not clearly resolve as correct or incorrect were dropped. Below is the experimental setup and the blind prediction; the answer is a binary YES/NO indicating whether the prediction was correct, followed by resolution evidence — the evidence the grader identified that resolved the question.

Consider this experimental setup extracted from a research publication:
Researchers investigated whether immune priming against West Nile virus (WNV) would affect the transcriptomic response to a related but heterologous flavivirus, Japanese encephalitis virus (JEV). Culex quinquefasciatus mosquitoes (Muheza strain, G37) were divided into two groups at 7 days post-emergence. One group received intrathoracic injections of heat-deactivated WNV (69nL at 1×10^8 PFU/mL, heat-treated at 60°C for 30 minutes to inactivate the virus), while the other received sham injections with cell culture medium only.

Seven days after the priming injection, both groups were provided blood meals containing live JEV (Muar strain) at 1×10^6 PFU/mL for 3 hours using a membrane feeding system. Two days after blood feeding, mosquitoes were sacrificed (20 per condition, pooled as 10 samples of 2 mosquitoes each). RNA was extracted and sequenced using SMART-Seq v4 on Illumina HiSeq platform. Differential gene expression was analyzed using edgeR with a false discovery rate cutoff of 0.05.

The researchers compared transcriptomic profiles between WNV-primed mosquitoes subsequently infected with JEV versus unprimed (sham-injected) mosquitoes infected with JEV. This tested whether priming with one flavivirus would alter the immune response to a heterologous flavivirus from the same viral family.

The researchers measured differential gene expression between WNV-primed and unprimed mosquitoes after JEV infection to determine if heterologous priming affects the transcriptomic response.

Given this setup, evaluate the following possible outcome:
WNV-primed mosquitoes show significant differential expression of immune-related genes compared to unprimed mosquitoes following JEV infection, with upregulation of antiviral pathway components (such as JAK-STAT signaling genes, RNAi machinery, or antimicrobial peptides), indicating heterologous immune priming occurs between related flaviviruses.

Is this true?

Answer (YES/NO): YES